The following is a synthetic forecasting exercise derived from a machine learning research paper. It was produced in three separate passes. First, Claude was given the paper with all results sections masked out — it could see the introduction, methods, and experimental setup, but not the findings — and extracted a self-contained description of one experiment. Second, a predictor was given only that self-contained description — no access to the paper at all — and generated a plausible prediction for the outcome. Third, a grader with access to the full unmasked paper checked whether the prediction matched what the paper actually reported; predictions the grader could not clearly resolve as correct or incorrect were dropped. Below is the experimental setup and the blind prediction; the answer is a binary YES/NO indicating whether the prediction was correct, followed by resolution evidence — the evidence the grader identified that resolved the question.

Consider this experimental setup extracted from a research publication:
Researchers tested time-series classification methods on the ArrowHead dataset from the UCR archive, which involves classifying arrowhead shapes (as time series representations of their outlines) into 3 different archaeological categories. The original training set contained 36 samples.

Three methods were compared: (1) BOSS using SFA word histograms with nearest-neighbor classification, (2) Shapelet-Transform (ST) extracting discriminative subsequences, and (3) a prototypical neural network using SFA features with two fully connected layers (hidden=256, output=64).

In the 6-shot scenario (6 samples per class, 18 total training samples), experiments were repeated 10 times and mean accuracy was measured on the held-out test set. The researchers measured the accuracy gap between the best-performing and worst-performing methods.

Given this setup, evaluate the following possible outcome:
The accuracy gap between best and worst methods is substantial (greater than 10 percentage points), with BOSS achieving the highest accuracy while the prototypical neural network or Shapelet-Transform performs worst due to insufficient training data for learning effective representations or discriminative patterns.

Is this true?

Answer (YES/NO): NO